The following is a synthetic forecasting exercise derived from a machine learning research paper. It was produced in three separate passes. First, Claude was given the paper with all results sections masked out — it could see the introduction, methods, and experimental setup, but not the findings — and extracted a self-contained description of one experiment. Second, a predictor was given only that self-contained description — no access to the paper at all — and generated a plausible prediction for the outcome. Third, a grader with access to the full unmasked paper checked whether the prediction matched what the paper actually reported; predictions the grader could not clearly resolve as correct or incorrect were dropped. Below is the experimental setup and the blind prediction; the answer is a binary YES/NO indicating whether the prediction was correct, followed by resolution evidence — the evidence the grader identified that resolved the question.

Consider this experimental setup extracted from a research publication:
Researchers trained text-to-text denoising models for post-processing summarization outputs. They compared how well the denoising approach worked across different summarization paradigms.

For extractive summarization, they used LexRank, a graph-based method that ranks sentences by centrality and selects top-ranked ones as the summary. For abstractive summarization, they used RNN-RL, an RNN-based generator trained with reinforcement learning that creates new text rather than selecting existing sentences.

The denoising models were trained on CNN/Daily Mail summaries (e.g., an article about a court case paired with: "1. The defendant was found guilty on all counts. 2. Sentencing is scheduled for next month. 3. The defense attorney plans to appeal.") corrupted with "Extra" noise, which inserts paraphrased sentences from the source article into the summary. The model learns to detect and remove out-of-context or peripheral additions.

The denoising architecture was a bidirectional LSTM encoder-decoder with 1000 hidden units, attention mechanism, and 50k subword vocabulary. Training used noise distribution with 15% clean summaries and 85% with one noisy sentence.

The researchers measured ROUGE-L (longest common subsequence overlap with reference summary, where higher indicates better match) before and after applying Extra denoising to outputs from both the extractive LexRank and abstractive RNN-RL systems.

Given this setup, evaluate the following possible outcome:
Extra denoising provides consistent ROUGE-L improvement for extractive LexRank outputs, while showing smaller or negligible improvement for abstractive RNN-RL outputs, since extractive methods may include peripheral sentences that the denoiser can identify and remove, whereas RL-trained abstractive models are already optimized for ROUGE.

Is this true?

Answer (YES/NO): YES